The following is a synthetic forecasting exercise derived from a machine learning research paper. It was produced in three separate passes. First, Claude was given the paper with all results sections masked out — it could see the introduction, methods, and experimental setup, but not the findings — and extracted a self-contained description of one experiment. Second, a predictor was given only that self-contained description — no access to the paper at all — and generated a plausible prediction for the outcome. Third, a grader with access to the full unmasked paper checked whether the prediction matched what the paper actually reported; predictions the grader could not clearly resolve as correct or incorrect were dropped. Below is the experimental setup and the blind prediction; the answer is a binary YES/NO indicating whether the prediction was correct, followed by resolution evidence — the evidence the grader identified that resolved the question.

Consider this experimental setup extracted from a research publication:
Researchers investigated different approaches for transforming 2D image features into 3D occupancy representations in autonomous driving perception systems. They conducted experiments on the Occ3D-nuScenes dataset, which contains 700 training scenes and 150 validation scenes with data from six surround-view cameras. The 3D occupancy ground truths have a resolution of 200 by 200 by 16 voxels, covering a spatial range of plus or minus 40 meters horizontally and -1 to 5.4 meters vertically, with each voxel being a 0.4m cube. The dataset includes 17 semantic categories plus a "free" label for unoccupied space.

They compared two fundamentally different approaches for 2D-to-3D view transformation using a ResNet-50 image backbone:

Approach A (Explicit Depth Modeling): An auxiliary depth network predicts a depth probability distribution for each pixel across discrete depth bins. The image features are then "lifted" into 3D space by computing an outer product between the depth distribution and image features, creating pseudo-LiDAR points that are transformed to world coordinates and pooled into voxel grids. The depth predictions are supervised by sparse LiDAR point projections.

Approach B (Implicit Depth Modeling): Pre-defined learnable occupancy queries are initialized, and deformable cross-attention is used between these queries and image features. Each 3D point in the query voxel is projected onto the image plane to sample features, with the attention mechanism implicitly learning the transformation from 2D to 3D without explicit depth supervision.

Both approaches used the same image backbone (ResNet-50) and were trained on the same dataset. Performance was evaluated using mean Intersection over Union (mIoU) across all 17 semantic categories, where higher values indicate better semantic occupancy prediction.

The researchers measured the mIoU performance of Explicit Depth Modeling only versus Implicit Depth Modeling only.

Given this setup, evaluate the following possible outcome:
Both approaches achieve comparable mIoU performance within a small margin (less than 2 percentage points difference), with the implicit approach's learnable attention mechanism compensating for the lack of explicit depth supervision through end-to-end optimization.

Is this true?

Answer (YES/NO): NO